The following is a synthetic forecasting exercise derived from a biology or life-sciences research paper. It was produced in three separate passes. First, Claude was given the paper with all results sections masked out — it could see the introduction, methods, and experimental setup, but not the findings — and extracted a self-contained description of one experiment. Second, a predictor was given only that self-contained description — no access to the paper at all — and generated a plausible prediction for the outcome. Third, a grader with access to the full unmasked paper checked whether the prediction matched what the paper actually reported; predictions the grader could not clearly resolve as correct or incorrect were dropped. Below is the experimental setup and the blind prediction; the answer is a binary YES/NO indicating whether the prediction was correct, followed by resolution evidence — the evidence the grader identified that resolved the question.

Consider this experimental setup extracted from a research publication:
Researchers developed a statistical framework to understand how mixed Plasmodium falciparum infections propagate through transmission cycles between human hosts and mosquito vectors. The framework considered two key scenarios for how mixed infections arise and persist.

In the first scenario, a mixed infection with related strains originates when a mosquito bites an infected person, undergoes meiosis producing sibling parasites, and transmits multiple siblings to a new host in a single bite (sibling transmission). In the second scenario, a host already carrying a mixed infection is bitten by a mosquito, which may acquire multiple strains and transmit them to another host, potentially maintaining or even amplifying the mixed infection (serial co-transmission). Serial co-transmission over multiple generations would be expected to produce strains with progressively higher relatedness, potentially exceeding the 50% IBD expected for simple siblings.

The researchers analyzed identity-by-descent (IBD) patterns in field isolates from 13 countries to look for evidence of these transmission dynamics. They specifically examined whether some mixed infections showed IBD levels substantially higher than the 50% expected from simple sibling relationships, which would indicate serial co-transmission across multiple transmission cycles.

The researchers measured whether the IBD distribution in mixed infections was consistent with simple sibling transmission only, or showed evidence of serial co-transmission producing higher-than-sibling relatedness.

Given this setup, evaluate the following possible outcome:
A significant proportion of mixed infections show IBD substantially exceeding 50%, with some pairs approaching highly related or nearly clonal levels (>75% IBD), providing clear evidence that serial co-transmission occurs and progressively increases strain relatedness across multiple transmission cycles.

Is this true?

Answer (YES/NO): YES